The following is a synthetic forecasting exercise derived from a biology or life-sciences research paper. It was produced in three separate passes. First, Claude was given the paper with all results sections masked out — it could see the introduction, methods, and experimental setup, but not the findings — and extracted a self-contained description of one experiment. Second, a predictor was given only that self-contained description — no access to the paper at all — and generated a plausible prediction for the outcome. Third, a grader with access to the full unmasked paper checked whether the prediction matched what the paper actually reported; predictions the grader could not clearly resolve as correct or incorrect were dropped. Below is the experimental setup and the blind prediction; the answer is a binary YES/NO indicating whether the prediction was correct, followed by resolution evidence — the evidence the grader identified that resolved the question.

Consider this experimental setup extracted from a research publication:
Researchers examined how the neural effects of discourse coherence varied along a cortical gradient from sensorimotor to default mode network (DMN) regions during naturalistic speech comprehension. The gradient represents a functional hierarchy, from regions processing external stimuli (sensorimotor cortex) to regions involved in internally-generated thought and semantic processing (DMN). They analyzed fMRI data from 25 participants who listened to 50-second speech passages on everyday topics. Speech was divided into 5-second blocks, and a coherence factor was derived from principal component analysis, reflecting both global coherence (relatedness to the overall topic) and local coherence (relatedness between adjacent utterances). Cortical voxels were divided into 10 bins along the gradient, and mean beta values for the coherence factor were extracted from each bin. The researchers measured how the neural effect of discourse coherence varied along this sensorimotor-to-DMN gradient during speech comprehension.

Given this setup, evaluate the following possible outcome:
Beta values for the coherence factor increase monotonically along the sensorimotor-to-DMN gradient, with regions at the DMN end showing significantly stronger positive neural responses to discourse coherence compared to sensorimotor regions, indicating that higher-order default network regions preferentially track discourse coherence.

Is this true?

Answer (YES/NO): NO